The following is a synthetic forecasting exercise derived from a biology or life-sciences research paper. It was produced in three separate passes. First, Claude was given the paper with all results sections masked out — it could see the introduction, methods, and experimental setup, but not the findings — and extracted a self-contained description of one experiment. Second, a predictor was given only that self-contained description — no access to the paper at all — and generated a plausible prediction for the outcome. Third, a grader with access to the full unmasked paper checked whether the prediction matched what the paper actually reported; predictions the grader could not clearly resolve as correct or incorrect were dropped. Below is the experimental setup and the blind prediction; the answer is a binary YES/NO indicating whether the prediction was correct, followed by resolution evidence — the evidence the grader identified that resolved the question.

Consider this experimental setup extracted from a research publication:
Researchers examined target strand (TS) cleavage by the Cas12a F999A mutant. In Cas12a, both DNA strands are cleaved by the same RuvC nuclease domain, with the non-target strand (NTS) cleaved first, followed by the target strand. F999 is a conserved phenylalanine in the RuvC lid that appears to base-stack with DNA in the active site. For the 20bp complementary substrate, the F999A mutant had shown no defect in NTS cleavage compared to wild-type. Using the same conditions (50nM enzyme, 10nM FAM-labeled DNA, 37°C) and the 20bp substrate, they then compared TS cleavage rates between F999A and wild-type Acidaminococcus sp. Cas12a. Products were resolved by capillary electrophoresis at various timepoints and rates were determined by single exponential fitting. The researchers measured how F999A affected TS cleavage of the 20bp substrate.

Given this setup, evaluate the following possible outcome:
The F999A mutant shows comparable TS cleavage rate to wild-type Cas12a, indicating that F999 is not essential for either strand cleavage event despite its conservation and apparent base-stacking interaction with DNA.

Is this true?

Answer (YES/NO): NO